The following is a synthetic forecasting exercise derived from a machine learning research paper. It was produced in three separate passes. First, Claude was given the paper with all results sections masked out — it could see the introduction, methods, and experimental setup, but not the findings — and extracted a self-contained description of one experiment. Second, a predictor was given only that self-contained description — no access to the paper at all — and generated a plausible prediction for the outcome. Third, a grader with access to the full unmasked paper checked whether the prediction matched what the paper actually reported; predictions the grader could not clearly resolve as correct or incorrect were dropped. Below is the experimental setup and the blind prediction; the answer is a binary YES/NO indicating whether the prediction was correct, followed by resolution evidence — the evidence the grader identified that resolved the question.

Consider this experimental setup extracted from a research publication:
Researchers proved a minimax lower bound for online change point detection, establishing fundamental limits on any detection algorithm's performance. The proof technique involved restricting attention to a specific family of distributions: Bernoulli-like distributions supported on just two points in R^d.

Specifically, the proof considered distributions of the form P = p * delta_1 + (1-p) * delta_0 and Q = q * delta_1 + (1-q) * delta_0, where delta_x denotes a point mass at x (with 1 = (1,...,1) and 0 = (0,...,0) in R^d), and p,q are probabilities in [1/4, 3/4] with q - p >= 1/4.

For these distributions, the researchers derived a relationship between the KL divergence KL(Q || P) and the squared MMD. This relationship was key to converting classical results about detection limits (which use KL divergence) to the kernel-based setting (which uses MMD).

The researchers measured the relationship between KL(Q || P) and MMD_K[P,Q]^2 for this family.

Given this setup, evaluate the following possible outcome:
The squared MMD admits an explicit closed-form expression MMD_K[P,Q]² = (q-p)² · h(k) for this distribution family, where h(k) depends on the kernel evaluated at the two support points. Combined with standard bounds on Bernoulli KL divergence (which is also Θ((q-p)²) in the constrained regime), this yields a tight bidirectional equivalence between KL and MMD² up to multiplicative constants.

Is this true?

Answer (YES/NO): NO